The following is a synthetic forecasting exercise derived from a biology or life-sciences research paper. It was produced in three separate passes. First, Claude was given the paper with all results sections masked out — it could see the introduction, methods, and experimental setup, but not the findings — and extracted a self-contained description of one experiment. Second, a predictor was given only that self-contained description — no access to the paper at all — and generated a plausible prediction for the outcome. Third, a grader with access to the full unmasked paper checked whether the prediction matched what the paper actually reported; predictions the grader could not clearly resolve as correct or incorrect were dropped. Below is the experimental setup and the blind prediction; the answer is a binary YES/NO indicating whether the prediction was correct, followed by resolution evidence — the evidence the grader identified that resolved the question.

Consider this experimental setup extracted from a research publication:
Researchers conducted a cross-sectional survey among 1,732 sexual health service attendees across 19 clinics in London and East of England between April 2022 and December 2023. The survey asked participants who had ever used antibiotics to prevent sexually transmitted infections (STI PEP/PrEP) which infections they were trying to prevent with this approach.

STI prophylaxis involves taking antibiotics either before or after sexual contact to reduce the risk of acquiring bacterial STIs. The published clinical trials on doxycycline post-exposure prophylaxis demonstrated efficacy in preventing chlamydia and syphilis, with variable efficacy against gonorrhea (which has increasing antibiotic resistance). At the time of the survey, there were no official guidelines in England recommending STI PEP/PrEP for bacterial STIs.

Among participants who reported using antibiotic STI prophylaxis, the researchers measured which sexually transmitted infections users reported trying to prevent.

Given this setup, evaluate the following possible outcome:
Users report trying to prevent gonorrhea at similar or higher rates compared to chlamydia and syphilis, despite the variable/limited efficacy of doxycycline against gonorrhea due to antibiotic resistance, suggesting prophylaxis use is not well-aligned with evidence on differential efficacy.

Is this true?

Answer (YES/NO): NO